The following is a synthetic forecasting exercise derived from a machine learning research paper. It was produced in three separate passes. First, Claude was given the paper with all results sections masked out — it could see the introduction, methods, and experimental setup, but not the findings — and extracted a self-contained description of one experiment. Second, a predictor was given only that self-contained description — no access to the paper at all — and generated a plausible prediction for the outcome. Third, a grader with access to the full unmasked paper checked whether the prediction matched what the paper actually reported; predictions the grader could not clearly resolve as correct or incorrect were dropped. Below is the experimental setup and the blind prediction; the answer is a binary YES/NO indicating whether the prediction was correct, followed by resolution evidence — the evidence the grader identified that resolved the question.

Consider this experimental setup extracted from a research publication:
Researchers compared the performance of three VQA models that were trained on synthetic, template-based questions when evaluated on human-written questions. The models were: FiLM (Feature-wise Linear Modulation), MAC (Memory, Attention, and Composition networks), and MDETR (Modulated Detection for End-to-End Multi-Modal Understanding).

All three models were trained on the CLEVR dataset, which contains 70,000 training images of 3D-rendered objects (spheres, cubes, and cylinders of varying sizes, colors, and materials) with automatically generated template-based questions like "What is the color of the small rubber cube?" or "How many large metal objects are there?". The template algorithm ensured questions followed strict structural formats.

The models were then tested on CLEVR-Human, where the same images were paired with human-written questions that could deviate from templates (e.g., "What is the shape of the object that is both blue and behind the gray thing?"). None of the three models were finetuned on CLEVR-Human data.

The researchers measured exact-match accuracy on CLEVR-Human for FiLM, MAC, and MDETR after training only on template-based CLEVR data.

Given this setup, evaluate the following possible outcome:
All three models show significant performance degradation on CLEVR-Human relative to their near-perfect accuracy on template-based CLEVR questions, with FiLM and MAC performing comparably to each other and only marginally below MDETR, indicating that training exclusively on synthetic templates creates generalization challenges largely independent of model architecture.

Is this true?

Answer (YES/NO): YES